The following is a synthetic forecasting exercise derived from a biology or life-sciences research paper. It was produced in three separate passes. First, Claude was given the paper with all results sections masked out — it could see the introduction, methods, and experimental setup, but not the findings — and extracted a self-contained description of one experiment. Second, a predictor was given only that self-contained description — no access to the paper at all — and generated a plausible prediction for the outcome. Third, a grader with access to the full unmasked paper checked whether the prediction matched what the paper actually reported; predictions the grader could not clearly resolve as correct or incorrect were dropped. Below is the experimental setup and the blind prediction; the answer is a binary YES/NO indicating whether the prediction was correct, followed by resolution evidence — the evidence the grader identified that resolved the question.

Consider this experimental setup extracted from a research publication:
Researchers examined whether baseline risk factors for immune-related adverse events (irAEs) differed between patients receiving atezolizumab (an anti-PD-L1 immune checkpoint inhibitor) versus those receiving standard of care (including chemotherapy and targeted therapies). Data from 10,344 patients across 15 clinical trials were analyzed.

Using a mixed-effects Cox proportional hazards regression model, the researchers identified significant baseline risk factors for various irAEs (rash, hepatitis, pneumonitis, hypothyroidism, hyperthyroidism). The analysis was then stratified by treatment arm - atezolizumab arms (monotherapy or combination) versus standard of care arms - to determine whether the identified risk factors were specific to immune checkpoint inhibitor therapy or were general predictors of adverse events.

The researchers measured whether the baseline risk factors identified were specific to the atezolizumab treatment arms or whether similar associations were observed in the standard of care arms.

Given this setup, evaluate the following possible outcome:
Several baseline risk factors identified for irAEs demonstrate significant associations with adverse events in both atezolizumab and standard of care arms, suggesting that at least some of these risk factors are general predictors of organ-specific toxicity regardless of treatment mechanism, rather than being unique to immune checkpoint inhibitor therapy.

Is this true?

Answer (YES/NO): YES